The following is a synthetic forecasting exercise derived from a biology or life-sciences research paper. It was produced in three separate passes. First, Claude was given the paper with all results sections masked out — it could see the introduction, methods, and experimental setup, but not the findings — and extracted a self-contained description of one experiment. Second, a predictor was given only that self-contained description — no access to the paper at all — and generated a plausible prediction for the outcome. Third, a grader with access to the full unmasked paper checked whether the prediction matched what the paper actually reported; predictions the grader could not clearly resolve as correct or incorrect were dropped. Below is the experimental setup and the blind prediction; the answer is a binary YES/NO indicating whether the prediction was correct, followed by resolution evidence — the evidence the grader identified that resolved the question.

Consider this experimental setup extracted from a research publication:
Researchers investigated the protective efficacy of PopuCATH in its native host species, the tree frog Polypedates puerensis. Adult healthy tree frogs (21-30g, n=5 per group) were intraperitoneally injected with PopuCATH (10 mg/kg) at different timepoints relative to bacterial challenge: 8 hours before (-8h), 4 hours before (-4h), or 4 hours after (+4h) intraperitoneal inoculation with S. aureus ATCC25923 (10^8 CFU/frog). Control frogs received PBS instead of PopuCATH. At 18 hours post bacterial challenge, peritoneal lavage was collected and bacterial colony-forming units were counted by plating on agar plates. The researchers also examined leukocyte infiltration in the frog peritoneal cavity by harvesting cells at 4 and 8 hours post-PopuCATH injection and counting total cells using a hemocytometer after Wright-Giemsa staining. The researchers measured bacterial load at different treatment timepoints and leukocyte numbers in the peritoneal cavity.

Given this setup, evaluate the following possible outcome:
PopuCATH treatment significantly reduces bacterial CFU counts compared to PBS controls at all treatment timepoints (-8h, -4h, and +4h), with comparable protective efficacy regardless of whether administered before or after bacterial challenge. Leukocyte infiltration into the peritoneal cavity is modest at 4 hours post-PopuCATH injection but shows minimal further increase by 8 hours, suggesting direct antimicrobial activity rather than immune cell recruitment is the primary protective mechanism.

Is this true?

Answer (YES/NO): NO